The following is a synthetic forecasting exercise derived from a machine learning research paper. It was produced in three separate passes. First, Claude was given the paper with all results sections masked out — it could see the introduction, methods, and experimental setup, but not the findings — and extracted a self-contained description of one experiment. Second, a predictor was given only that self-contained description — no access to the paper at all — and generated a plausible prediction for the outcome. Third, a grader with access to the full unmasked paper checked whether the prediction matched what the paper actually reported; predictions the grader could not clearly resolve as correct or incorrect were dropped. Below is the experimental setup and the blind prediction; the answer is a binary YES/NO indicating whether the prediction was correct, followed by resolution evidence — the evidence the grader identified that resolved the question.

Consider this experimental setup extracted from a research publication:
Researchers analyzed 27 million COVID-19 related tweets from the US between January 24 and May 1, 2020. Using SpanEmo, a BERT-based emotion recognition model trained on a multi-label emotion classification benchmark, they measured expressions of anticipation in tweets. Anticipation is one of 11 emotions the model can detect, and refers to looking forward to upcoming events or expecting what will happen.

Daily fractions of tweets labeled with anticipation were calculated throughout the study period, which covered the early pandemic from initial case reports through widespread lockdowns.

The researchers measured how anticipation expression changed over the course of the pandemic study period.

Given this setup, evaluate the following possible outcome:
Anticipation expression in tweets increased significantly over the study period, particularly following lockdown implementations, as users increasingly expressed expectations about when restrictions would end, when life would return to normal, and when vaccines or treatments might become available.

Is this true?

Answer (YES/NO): NO